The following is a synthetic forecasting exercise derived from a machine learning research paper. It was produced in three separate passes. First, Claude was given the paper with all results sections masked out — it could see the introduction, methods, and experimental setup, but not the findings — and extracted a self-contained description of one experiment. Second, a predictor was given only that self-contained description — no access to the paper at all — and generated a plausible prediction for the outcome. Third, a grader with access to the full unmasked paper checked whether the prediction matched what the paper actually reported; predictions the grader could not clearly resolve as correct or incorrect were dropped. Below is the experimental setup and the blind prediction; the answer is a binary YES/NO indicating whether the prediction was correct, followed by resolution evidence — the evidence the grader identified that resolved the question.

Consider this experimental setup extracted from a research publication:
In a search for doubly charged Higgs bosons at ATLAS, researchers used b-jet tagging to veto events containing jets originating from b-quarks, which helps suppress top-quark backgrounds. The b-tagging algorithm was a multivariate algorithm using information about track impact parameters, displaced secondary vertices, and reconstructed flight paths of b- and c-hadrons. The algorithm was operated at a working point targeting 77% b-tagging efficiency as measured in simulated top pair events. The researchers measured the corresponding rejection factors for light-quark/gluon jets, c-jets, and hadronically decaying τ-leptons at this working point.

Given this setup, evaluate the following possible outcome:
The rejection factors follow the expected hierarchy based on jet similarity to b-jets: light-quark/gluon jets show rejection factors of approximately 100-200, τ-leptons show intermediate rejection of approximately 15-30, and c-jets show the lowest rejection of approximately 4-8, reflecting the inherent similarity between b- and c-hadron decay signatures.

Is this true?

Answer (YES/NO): YES